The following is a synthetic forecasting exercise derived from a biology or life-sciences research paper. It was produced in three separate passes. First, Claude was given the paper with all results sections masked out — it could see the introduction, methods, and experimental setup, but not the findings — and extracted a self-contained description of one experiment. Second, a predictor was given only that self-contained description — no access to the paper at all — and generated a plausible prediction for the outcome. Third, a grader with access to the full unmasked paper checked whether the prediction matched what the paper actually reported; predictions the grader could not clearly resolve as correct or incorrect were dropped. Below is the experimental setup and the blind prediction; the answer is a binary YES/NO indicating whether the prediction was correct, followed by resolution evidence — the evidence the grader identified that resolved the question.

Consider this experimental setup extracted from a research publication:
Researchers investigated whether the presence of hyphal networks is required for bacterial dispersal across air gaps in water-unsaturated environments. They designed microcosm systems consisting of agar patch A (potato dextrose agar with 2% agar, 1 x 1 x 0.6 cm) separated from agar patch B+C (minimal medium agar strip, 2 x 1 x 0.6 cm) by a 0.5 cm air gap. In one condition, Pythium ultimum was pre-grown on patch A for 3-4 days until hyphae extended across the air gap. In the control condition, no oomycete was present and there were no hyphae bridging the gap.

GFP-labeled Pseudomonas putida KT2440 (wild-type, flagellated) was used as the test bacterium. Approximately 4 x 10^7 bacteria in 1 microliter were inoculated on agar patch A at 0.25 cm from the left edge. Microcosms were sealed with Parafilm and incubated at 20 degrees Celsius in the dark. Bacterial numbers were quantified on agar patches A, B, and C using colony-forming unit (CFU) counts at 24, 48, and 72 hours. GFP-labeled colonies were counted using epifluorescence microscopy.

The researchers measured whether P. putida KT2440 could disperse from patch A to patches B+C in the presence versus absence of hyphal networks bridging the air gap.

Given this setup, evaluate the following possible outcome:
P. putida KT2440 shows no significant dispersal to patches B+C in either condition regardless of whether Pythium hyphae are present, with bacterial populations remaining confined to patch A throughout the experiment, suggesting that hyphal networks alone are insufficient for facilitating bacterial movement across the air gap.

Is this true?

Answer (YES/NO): NO